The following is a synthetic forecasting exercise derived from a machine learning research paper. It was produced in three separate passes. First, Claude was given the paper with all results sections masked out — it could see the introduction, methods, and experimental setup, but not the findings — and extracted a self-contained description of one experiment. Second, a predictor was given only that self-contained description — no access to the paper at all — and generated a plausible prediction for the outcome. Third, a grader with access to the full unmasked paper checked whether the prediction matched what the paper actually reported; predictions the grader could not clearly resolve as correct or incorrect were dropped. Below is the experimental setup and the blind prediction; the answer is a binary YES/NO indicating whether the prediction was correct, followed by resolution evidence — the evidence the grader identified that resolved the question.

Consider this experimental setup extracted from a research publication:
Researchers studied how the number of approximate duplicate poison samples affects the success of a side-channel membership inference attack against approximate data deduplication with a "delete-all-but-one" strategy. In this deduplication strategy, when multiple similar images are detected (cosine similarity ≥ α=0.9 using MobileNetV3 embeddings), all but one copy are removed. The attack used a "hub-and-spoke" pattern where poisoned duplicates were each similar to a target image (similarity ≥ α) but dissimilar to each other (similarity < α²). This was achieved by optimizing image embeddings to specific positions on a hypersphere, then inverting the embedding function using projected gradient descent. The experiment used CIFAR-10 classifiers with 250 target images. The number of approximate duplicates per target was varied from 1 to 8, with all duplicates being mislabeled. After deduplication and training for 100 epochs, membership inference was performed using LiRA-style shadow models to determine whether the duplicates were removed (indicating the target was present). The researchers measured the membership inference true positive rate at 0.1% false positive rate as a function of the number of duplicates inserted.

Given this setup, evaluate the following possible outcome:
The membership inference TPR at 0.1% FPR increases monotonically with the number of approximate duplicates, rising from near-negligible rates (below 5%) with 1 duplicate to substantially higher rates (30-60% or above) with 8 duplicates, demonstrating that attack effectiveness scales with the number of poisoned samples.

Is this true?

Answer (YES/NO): NO